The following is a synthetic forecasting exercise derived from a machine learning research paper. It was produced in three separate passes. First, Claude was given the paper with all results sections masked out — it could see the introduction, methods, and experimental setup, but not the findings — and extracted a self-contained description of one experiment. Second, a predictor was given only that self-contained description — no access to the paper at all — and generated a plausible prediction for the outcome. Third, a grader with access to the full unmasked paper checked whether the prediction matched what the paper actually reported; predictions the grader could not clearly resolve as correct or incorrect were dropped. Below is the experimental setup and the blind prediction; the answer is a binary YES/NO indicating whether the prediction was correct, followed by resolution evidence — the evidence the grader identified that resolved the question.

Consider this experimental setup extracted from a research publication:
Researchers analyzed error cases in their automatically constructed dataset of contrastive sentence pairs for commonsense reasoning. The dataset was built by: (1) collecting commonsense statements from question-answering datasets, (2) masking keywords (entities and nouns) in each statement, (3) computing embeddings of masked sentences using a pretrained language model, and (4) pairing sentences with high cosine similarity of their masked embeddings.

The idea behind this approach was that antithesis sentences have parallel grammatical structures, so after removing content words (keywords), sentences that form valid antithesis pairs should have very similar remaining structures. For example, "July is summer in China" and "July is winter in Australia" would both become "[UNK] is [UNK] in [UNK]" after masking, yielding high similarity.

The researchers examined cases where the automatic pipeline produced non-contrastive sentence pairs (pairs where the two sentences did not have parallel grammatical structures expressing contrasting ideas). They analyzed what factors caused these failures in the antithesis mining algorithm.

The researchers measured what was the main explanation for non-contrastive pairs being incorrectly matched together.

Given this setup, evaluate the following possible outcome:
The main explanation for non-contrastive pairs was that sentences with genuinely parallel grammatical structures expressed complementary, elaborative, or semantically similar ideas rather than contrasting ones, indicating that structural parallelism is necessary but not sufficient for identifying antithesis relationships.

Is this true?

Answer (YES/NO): NO